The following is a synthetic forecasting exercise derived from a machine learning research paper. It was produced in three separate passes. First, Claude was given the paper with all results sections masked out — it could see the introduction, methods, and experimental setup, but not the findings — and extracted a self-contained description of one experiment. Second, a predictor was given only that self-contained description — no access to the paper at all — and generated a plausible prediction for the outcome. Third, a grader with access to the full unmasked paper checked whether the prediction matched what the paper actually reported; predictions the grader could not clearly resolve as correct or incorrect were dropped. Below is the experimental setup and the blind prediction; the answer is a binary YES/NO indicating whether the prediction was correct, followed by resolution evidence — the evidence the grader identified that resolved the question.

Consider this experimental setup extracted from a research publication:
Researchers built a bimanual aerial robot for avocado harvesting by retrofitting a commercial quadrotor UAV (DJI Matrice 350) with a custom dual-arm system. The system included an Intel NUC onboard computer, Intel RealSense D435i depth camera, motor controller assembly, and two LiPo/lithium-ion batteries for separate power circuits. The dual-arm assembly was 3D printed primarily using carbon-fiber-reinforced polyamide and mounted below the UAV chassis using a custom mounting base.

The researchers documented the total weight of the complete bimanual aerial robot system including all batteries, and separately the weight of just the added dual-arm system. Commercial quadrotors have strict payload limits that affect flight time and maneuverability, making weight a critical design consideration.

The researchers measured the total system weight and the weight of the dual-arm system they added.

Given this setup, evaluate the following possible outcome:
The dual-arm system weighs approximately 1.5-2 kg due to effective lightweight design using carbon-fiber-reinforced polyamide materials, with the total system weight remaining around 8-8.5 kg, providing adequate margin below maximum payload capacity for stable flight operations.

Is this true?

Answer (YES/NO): NO